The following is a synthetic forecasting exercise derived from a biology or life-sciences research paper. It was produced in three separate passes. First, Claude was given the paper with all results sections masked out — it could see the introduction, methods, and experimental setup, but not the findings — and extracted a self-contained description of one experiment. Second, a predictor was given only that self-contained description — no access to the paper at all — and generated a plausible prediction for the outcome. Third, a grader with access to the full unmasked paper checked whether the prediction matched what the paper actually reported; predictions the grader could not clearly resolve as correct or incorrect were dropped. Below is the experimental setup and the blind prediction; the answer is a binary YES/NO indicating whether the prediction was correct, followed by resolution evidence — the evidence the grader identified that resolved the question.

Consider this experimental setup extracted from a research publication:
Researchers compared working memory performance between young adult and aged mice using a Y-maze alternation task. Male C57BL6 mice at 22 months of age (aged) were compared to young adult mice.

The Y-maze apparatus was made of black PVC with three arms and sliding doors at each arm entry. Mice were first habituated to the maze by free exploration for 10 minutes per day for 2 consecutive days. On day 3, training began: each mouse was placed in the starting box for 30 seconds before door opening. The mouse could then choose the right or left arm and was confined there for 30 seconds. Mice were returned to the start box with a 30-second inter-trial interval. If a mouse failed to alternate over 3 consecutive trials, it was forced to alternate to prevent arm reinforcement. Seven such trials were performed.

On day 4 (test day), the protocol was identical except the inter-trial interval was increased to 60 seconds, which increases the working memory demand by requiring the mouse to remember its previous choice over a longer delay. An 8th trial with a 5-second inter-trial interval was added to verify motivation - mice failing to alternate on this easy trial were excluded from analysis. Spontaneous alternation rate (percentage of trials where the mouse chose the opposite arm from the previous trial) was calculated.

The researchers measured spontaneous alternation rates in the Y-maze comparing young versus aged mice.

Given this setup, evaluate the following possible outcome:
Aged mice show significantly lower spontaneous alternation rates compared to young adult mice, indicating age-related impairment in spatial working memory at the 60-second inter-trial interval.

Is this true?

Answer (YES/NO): YES